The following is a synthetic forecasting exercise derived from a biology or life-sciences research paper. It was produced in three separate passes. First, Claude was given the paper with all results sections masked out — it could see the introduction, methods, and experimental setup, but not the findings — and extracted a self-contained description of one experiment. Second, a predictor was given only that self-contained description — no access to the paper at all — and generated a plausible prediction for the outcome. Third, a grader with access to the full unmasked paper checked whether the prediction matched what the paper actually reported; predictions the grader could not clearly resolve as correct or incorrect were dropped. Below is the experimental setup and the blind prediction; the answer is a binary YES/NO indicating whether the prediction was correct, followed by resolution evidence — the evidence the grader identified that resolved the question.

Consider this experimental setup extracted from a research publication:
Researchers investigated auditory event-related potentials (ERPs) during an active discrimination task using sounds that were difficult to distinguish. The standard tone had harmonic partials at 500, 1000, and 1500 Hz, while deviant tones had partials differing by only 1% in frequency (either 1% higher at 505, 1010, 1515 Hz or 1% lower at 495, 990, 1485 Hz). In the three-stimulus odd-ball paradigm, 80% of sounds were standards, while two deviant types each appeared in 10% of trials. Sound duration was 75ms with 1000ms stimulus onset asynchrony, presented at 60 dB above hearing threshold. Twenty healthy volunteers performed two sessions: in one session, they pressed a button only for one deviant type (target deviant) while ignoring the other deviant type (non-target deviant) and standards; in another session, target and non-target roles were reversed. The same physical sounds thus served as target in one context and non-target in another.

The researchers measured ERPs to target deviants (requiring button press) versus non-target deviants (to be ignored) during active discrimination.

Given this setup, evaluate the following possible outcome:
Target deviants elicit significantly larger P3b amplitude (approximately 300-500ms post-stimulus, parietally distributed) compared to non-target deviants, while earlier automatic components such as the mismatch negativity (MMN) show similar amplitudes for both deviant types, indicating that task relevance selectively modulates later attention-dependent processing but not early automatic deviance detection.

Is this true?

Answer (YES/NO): NO